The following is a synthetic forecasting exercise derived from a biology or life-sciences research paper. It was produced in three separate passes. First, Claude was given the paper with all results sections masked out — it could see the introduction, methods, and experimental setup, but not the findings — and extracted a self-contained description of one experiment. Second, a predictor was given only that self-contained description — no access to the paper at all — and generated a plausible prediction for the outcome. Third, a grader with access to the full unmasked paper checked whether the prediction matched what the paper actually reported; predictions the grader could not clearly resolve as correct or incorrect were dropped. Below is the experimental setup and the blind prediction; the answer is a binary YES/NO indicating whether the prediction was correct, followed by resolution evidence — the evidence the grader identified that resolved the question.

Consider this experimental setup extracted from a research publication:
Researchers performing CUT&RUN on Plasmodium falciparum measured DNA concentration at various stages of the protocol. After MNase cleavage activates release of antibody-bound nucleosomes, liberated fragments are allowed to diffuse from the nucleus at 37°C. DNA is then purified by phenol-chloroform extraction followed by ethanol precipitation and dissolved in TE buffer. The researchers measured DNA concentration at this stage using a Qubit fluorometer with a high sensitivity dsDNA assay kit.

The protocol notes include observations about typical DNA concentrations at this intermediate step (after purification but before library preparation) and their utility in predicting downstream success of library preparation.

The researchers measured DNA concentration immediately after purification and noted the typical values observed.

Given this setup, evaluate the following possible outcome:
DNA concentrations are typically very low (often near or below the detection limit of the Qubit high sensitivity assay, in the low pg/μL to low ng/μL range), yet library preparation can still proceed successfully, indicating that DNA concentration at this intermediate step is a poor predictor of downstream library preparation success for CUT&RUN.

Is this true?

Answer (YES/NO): YES